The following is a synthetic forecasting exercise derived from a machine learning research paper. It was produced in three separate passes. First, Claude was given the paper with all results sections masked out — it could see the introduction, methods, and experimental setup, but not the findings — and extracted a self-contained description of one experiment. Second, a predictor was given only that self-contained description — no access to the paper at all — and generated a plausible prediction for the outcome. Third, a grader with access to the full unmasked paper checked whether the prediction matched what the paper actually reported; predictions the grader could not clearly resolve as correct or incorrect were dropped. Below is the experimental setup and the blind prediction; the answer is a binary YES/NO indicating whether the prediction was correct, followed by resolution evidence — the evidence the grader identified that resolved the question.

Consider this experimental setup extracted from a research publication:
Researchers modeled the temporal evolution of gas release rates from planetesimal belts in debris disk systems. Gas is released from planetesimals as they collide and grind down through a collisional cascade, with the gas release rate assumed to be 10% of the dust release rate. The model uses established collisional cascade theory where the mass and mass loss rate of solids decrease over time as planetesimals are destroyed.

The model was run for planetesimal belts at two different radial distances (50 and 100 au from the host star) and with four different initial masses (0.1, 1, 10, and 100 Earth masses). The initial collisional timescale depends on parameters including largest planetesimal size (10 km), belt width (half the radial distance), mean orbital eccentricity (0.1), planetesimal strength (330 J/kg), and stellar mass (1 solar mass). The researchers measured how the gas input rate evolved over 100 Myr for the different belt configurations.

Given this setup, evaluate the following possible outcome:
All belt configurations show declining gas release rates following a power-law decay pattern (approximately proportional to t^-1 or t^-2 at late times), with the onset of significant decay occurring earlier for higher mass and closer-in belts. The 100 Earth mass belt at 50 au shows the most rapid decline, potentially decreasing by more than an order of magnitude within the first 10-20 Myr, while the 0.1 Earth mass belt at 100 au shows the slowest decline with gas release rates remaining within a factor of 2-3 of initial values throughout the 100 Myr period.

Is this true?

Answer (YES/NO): NO